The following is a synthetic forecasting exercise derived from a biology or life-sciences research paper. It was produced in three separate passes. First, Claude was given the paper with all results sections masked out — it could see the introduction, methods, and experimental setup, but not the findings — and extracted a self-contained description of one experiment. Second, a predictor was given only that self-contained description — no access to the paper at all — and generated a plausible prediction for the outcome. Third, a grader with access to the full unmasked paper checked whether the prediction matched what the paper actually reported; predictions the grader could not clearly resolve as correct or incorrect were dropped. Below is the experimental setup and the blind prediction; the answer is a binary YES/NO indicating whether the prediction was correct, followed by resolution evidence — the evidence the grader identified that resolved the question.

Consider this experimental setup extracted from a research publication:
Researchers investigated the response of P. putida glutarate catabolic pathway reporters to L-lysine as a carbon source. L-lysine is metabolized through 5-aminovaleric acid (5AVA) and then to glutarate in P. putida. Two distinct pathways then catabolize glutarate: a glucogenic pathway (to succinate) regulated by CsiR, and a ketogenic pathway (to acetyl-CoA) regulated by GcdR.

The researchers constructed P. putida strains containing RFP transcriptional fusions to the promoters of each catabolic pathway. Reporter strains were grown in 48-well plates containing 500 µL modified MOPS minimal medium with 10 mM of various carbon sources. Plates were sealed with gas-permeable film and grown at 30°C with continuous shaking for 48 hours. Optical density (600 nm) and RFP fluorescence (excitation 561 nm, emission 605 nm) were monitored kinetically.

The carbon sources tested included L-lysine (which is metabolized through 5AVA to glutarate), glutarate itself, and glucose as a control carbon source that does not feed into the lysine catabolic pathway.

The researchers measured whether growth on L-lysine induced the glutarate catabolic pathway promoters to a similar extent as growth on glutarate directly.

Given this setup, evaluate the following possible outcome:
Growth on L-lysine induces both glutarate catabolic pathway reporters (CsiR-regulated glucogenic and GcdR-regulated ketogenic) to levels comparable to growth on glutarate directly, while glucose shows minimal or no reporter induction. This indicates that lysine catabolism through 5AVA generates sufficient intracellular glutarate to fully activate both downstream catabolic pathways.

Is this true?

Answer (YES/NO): NO